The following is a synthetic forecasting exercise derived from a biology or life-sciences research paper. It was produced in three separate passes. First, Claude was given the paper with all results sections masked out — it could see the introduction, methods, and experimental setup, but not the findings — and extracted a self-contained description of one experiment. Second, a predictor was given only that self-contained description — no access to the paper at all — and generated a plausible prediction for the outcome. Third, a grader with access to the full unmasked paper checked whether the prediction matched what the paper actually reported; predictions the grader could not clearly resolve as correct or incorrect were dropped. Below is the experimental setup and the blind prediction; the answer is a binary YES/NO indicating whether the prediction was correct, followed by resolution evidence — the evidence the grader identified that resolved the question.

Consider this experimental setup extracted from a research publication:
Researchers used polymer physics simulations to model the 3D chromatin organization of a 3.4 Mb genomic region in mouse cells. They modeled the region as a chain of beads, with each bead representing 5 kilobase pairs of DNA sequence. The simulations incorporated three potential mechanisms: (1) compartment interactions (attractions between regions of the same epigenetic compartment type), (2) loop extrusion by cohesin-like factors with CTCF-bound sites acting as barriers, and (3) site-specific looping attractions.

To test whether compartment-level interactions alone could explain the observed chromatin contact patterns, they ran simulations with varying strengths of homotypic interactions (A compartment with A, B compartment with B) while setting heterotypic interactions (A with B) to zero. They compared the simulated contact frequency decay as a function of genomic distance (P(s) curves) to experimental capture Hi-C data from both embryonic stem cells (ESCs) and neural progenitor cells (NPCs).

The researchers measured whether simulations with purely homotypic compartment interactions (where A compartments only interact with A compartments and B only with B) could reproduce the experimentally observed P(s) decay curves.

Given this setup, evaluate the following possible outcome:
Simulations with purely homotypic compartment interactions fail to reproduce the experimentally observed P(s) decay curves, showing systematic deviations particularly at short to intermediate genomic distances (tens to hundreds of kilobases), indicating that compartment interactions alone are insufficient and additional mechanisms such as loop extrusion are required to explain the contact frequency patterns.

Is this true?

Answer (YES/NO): NO